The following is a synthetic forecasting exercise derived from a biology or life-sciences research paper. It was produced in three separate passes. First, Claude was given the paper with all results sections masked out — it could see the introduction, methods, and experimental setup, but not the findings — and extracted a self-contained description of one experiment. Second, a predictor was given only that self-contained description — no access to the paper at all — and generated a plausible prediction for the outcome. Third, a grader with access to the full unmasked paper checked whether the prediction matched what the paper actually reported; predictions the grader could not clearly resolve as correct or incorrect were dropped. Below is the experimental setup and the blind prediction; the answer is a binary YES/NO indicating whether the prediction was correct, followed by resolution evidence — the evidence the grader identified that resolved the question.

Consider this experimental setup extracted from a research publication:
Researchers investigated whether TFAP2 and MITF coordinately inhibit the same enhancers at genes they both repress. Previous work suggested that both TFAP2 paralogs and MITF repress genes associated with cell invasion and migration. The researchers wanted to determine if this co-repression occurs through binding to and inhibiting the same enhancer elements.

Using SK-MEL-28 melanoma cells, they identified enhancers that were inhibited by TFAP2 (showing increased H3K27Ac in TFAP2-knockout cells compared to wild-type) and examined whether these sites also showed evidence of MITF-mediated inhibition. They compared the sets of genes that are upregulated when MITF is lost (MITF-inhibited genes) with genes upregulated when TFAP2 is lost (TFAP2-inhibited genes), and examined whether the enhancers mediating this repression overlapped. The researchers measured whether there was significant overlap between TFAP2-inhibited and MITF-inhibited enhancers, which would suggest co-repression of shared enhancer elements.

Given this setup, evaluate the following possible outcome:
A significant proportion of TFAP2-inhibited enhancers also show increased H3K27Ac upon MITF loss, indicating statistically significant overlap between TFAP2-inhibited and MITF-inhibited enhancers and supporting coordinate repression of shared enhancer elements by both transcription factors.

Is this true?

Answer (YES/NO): NO